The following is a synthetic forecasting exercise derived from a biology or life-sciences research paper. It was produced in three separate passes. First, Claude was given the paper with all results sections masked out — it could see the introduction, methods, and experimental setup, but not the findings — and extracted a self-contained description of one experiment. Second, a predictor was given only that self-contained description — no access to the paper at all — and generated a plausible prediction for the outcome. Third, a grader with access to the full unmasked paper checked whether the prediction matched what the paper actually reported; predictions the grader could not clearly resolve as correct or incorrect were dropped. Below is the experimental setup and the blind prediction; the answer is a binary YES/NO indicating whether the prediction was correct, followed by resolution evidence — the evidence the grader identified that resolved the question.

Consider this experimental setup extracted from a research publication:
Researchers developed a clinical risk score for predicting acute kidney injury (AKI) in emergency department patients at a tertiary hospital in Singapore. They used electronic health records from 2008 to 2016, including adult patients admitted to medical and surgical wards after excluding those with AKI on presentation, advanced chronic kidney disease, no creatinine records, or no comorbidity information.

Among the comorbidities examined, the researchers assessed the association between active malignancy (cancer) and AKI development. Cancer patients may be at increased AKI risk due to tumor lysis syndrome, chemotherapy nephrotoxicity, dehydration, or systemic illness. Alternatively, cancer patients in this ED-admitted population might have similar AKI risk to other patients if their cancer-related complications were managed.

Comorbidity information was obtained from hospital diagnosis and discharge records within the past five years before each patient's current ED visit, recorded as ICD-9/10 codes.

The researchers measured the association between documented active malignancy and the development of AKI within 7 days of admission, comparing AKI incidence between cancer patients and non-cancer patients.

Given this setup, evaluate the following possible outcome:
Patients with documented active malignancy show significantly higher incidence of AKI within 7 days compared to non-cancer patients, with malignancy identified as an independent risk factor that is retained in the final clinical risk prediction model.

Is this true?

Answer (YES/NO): NO